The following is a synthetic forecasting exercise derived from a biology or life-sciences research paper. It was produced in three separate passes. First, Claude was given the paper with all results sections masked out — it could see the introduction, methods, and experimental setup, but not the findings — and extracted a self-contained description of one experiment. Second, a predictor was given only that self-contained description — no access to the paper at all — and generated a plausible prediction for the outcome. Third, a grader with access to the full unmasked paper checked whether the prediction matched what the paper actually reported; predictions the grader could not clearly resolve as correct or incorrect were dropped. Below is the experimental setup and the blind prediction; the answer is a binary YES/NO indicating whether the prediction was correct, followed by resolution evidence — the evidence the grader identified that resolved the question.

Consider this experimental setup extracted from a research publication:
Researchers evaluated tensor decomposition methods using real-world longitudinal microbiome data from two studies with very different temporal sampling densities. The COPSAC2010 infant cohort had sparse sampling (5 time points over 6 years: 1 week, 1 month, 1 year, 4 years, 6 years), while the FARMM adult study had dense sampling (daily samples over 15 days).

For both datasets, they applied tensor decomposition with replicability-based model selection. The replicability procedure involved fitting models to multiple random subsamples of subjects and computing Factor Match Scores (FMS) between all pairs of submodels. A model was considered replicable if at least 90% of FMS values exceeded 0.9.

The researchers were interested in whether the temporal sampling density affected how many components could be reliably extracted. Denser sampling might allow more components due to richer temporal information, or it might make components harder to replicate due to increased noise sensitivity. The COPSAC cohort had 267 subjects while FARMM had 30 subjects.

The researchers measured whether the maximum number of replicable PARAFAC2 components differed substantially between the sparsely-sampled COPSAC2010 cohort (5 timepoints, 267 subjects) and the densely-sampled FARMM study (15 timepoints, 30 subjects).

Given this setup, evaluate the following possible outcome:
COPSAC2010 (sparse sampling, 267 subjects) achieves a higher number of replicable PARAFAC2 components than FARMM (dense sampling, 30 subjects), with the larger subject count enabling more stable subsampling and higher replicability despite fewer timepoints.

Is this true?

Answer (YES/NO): YES